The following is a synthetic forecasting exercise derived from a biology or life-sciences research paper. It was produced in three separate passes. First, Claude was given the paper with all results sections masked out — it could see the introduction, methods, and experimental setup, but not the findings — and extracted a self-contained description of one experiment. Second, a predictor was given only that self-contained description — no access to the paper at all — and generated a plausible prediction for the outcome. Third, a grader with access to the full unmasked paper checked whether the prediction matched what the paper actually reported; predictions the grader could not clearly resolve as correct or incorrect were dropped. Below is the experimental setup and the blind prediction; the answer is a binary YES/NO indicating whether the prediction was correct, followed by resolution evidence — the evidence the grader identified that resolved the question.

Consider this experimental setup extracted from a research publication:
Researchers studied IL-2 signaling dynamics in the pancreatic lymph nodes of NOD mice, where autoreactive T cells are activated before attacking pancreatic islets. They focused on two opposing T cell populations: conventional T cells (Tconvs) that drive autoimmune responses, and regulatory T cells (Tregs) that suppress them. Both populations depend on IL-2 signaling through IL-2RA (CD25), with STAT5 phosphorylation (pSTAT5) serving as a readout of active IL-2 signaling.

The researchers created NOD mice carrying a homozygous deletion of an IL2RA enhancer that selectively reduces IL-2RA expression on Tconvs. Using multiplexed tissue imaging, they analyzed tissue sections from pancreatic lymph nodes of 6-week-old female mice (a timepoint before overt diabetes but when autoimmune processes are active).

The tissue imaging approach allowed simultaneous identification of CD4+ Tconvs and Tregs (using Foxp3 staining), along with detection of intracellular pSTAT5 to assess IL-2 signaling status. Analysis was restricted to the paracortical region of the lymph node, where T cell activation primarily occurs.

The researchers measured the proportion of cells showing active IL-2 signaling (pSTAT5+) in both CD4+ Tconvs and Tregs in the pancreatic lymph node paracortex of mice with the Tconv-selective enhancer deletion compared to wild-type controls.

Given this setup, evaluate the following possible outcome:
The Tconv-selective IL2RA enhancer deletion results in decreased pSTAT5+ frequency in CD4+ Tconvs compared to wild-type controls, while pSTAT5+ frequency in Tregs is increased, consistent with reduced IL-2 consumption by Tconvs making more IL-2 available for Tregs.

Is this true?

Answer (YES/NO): YES